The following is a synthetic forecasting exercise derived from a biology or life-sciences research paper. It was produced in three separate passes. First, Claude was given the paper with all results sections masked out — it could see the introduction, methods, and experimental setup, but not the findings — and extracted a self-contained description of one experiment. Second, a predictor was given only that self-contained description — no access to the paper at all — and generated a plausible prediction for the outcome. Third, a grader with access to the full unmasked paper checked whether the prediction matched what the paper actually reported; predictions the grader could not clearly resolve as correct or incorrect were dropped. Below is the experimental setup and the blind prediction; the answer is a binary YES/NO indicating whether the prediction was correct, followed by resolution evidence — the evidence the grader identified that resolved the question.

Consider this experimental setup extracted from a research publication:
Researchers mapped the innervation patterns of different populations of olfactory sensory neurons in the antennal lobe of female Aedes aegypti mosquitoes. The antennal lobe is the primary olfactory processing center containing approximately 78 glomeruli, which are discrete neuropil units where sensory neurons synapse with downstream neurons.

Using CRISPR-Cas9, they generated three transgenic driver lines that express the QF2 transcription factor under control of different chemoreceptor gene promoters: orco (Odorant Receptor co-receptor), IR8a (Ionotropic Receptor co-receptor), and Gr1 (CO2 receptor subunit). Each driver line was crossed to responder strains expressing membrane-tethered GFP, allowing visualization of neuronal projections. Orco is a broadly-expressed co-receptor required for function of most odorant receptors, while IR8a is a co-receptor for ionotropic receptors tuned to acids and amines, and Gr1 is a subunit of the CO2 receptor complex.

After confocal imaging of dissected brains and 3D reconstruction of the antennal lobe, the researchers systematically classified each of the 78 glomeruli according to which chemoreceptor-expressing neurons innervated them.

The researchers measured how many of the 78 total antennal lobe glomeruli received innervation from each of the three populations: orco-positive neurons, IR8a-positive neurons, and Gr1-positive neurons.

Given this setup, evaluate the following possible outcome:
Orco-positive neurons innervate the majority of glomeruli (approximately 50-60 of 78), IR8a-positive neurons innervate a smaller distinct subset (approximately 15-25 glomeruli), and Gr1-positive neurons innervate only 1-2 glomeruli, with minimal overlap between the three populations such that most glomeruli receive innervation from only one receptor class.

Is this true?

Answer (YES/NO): YES